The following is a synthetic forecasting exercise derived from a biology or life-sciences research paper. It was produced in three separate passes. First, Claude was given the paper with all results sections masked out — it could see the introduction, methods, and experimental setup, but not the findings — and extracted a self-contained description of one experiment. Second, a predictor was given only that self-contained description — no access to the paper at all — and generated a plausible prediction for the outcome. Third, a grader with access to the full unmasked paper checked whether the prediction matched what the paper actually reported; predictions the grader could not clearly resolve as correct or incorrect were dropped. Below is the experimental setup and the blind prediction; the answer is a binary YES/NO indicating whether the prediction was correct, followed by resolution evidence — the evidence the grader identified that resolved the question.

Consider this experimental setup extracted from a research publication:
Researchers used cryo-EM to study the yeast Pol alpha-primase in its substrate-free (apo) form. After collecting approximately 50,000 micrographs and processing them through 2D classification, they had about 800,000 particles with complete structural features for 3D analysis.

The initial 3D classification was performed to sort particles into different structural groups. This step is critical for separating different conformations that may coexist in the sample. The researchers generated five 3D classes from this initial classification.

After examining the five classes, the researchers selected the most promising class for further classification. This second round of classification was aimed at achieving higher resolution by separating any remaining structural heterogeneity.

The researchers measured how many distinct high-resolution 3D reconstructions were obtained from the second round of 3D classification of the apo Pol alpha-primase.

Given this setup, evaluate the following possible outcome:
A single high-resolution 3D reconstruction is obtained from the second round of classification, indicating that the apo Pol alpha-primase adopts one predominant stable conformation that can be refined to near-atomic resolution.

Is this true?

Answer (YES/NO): NO